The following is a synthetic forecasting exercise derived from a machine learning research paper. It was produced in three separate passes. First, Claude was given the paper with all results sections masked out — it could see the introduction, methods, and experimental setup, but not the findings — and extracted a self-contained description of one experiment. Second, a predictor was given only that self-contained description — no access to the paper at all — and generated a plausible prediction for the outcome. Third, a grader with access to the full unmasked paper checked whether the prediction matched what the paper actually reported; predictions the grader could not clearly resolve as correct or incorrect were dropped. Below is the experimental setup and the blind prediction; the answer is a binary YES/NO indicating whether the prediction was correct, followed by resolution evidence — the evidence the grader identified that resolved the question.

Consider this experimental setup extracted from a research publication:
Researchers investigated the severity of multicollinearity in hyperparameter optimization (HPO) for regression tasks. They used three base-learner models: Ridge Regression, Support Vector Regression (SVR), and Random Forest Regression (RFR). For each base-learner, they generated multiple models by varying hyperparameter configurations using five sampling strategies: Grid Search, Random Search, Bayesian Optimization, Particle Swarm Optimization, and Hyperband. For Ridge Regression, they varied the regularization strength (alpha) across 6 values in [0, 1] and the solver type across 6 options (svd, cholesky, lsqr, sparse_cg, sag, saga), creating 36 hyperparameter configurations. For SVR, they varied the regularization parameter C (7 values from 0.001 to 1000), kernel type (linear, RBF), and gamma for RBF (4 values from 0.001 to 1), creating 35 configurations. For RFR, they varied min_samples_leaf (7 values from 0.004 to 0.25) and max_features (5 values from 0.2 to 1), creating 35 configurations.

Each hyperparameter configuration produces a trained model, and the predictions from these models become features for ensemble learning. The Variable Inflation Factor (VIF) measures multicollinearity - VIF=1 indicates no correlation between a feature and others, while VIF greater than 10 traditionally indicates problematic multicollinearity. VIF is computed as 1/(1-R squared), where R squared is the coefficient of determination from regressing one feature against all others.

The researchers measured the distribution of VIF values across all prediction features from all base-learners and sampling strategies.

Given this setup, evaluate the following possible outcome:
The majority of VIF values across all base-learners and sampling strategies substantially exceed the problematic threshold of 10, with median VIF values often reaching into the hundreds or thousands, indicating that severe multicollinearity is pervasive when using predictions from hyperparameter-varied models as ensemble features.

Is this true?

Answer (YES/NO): YES